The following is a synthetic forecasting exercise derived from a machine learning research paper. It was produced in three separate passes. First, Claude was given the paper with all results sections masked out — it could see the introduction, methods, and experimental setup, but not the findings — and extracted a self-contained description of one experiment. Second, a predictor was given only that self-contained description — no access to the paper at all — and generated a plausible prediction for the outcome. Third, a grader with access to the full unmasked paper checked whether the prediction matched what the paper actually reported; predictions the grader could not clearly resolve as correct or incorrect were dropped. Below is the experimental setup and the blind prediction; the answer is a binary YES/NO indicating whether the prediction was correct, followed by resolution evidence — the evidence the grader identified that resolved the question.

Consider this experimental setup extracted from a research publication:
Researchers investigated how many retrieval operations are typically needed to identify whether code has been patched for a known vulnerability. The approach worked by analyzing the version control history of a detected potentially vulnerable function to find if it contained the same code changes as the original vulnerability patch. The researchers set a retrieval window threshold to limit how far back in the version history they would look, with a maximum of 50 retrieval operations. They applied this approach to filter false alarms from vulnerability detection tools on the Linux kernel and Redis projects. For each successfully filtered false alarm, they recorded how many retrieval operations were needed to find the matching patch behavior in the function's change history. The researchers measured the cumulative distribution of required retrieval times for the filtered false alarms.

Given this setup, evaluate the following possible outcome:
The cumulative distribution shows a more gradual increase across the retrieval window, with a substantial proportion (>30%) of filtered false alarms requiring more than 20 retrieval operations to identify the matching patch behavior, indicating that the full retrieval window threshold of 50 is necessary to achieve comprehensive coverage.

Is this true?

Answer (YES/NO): NO